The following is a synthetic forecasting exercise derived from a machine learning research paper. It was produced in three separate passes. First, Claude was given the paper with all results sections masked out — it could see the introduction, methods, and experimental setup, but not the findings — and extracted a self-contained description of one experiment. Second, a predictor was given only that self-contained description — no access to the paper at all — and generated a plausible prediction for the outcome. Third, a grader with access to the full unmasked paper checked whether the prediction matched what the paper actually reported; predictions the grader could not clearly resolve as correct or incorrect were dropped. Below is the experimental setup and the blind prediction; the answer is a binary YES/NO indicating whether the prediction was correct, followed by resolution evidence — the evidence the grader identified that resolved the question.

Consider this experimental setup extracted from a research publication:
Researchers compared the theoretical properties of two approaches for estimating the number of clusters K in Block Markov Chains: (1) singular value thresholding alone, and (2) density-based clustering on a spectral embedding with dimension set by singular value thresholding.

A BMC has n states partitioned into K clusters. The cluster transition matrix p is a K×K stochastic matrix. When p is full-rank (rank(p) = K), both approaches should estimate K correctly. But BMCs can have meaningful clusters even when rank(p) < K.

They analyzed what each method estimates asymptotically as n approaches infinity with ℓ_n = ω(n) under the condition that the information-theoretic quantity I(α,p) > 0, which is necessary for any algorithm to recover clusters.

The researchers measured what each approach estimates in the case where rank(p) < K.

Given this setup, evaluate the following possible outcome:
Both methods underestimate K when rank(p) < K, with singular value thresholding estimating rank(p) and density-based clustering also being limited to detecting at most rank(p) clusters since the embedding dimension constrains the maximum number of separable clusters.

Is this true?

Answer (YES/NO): NO